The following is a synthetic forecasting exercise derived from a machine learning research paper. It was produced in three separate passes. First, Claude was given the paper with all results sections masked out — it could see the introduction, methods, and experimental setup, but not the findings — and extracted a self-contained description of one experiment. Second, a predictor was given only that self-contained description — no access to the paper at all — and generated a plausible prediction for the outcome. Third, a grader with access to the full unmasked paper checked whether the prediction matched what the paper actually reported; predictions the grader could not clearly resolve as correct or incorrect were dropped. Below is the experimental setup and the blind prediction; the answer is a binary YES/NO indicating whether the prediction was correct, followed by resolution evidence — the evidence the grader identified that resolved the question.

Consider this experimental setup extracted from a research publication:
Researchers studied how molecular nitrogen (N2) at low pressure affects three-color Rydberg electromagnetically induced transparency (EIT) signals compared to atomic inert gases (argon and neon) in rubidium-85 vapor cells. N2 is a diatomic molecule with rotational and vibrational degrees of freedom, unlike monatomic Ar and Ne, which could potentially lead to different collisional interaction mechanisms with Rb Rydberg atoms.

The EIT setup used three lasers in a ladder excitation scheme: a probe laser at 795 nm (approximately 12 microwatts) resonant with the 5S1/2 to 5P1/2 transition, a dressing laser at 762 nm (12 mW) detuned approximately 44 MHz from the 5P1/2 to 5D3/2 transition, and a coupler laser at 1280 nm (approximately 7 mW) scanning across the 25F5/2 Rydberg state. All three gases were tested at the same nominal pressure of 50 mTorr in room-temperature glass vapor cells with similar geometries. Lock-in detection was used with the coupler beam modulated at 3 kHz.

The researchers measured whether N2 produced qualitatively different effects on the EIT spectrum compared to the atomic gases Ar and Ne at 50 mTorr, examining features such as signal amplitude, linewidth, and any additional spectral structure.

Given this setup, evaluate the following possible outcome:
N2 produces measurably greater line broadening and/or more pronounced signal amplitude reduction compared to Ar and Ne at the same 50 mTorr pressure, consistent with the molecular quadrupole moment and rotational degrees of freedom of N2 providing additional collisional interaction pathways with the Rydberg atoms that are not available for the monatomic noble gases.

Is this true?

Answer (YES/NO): NO